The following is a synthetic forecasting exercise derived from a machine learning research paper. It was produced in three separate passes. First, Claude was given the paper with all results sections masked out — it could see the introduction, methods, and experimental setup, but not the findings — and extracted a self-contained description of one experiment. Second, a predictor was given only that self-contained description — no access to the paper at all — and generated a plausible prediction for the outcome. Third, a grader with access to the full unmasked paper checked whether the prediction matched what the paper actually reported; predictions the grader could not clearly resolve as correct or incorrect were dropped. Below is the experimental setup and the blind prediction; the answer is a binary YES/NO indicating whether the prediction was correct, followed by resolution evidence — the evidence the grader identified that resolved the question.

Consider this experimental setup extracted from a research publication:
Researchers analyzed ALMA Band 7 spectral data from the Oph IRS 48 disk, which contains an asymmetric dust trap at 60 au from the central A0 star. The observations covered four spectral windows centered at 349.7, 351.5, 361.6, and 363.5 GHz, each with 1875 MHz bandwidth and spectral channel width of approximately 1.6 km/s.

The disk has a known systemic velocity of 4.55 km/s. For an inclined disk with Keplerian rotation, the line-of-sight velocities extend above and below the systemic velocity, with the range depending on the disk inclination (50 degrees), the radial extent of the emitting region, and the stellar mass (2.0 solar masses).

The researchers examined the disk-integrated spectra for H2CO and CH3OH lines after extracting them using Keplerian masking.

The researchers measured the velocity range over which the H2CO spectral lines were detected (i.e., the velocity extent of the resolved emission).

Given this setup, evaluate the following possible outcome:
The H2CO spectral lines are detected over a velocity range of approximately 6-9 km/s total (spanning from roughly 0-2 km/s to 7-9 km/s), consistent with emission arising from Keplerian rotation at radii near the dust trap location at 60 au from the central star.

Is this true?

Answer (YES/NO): NO